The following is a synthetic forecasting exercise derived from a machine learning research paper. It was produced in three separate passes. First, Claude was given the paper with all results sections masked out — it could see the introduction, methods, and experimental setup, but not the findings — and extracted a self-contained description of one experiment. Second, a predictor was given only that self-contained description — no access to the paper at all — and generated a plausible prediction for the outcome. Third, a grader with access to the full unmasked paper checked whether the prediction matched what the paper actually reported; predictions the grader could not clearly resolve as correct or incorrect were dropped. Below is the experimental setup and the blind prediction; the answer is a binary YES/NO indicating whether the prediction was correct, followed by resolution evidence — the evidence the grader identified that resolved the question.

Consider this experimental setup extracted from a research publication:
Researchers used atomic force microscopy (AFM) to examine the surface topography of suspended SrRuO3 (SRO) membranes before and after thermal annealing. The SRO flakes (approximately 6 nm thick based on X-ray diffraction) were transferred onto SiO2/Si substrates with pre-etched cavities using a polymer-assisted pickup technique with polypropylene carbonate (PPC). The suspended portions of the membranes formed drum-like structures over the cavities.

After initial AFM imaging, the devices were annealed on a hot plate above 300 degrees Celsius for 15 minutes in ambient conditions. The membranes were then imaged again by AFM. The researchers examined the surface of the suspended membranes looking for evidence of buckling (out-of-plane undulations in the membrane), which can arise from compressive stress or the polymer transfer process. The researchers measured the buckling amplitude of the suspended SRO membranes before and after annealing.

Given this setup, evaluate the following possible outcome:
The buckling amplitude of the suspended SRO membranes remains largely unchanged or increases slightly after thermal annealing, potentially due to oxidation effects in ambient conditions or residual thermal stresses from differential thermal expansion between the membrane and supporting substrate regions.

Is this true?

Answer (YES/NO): NO